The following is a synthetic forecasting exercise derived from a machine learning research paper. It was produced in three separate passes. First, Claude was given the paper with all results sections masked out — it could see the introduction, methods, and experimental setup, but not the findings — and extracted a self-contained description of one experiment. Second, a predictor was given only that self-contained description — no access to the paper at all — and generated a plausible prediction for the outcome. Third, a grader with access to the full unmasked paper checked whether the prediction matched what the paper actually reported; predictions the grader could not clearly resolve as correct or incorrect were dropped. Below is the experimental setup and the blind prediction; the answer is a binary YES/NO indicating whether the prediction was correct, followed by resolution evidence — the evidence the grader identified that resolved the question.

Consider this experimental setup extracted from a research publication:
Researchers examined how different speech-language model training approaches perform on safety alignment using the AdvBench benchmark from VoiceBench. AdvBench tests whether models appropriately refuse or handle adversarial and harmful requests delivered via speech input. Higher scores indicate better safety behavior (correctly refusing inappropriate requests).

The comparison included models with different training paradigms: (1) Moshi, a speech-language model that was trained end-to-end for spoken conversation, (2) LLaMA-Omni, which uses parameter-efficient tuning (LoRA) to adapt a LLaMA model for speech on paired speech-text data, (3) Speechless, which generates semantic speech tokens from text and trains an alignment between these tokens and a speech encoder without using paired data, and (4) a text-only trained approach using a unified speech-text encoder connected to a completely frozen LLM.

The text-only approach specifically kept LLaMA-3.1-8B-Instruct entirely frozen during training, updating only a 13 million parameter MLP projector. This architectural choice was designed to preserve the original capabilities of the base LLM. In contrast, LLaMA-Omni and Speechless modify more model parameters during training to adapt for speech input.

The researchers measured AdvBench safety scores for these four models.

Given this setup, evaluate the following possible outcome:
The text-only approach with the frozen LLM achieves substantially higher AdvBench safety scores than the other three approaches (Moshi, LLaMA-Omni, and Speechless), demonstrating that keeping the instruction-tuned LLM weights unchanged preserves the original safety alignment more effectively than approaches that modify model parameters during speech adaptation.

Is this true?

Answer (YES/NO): YES